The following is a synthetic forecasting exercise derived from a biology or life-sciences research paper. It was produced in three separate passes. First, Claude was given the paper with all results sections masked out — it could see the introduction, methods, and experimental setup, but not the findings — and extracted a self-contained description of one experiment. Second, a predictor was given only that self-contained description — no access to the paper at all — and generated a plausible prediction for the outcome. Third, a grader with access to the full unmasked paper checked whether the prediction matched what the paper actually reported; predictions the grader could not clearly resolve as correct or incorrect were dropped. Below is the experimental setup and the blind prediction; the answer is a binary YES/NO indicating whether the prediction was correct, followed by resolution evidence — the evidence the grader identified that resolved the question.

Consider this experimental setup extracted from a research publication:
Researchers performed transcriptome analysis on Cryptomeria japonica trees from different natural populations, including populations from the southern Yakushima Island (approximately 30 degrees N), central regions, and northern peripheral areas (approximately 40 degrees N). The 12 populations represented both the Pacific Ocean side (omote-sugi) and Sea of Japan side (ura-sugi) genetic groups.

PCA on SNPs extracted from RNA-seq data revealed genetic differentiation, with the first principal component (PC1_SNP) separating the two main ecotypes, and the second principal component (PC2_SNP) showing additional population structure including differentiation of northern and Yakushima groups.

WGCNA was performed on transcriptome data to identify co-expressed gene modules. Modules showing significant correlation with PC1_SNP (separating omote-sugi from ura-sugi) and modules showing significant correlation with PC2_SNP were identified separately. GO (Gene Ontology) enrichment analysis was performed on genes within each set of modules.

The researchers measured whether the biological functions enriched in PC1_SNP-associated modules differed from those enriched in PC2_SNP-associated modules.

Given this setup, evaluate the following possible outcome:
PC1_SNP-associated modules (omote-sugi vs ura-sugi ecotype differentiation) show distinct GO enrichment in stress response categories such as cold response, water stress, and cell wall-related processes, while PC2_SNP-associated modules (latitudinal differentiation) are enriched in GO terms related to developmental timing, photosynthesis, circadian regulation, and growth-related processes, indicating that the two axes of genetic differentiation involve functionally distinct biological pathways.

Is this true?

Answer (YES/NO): NO